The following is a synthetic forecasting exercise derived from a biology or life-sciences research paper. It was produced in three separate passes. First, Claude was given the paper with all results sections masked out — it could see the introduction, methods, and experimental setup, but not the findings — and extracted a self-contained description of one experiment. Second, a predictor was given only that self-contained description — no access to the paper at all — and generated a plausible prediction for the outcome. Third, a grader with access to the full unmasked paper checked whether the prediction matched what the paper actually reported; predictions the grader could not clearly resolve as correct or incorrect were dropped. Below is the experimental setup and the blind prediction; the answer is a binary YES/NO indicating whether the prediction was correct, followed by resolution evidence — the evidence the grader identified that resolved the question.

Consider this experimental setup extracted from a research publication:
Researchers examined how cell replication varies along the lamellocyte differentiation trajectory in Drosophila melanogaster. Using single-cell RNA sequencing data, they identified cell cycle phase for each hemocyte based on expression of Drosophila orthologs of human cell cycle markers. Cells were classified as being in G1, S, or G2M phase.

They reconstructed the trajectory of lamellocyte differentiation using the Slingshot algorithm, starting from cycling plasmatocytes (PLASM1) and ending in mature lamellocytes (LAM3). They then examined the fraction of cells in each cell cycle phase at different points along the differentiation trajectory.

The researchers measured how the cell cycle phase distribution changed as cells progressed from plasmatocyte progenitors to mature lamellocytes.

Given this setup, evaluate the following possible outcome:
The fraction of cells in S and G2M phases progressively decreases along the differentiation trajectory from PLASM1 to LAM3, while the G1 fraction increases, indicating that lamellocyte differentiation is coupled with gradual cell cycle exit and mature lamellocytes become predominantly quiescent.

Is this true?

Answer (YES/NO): YES